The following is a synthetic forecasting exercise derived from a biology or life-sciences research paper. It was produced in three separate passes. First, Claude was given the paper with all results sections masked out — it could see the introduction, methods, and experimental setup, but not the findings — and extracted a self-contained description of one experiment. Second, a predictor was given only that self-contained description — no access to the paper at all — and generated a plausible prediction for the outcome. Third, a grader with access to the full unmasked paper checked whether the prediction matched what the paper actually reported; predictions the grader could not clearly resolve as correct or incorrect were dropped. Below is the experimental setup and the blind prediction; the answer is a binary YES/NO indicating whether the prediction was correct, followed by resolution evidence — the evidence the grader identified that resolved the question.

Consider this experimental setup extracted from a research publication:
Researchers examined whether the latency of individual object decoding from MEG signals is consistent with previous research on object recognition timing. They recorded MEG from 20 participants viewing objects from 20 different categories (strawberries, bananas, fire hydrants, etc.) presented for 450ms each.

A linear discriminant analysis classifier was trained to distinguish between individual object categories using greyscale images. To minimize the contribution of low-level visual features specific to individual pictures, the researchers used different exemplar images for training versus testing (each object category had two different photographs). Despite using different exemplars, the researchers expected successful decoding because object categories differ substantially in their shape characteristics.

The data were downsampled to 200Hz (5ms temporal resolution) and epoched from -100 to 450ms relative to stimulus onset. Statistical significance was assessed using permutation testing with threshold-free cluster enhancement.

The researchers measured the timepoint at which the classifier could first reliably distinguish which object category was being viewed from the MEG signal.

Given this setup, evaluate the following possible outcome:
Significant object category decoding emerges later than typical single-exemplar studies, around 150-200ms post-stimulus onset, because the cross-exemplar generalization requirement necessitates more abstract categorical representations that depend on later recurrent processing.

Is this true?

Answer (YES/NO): NO